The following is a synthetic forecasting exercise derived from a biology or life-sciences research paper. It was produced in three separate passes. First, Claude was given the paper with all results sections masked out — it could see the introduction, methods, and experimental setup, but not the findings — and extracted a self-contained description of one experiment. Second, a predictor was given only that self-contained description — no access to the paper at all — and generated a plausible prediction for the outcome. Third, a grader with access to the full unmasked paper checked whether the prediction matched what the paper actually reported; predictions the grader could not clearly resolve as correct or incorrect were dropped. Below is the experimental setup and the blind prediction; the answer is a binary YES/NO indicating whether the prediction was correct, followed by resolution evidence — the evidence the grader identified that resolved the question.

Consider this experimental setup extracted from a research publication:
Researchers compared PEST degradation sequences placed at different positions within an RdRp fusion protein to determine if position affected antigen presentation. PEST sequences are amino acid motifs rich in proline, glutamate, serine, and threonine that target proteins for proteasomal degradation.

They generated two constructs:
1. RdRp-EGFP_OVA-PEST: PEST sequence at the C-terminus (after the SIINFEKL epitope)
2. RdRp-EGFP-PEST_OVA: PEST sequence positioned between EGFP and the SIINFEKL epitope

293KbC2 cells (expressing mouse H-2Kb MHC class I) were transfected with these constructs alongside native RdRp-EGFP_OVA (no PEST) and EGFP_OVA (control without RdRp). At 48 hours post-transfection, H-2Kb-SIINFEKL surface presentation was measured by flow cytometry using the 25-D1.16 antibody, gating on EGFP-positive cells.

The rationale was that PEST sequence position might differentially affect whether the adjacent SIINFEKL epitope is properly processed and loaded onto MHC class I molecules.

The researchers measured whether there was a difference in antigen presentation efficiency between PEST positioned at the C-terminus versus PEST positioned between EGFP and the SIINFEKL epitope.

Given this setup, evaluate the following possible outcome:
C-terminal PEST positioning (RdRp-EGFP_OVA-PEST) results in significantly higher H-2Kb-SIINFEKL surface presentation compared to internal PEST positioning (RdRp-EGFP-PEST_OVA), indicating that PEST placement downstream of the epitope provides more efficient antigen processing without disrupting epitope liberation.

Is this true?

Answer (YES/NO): NO